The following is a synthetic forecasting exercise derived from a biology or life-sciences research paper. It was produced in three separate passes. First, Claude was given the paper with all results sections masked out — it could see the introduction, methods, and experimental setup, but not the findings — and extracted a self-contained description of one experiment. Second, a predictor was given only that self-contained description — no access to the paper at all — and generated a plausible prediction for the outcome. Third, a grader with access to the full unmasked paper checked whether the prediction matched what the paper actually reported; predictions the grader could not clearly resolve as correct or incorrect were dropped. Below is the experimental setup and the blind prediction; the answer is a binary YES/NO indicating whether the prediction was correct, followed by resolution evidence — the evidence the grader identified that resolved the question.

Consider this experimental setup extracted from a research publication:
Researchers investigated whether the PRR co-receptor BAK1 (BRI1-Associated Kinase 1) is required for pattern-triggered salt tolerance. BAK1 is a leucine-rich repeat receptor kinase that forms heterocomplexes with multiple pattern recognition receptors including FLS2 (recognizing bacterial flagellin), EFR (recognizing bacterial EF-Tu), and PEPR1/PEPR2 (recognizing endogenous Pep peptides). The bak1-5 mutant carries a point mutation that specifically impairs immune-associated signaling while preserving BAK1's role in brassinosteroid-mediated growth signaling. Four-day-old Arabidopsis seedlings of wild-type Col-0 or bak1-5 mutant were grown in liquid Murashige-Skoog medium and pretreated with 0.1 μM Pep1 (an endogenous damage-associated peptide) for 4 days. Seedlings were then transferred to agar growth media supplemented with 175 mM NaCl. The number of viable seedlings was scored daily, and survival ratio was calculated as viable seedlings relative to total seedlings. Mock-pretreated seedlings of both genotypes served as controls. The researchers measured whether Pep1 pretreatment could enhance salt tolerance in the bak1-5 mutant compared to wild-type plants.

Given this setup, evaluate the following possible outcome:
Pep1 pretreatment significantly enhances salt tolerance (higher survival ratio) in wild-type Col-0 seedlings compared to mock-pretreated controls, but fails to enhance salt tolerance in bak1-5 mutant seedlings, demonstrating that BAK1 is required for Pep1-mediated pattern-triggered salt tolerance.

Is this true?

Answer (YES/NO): YES